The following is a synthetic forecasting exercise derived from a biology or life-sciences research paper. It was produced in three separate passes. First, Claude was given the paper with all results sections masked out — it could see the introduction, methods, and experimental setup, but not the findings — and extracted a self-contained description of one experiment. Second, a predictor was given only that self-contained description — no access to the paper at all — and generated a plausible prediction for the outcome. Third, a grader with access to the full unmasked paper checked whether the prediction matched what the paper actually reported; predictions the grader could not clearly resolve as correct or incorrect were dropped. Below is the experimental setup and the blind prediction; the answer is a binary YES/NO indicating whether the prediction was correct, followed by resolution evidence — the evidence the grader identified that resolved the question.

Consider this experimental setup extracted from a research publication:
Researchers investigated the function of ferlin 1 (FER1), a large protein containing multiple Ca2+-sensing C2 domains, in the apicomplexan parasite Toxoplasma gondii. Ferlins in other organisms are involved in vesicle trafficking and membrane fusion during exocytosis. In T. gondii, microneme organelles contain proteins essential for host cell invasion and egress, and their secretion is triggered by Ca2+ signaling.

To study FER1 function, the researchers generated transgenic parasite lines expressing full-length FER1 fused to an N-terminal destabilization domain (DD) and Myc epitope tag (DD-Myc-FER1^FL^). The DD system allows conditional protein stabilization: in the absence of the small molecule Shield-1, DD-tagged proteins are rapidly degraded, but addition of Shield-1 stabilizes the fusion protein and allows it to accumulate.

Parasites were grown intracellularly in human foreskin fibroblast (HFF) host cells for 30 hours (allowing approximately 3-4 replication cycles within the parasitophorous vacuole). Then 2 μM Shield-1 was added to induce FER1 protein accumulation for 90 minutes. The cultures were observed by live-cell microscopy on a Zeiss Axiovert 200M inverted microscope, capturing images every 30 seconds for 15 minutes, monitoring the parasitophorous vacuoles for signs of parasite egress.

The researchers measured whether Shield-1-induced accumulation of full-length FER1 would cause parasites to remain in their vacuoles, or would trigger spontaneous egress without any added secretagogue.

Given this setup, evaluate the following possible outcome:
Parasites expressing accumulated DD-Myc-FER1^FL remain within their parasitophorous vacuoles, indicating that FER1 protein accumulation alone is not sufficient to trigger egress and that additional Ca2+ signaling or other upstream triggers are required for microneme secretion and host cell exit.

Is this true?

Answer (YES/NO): NO